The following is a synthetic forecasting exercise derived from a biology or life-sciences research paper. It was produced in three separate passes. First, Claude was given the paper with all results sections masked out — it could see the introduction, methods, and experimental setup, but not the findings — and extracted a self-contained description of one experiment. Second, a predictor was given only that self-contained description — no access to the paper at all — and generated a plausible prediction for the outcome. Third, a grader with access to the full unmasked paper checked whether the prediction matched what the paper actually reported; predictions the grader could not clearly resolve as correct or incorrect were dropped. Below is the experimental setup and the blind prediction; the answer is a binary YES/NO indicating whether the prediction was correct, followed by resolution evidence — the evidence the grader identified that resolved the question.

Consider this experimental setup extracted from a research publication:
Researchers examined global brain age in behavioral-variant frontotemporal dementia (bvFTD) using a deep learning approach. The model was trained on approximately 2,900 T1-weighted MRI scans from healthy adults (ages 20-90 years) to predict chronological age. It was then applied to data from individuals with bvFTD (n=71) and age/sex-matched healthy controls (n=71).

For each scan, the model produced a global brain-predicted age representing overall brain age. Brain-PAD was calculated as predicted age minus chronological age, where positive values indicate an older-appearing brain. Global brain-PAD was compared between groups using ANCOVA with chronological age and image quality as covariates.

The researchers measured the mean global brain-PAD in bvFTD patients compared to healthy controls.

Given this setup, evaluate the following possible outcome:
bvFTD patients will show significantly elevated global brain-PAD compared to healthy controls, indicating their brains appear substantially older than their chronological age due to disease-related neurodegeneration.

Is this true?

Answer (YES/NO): YES